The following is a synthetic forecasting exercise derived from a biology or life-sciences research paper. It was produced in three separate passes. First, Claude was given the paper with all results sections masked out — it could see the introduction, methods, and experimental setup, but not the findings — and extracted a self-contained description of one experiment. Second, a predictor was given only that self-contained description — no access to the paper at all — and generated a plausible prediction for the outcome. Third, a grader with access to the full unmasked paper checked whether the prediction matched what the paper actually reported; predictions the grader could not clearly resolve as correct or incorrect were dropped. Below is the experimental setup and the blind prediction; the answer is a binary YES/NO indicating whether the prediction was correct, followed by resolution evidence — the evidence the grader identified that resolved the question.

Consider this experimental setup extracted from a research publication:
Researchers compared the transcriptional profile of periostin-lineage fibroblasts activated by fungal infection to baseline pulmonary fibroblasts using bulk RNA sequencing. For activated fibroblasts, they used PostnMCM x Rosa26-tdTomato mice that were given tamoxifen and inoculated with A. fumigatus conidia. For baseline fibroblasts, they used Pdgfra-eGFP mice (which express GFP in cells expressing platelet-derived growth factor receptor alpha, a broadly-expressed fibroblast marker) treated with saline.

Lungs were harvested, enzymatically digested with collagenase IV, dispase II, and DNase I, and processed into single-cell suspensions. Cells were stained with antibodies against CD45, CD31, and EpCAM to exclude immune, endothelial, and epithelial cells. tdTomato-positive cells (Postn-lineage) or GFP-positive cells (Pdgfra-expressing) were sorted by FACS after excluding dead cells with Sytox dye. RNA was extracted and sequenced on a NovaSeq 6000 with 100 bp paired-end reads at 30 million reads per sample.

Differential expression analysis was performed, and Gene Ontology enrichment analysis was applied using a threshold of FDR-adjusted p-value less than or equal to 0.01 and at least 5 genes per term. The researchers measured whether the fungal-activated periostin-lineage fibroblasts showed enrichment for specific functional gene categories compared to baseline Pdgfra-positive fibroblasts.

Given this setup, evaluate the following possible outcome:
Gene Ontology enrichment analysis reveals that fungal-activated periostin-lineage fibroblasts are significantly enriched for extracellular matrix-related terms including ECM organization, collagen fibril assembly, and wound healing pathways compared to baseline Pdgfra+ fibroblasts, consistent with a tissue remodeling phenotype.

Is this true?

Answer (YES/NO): YES